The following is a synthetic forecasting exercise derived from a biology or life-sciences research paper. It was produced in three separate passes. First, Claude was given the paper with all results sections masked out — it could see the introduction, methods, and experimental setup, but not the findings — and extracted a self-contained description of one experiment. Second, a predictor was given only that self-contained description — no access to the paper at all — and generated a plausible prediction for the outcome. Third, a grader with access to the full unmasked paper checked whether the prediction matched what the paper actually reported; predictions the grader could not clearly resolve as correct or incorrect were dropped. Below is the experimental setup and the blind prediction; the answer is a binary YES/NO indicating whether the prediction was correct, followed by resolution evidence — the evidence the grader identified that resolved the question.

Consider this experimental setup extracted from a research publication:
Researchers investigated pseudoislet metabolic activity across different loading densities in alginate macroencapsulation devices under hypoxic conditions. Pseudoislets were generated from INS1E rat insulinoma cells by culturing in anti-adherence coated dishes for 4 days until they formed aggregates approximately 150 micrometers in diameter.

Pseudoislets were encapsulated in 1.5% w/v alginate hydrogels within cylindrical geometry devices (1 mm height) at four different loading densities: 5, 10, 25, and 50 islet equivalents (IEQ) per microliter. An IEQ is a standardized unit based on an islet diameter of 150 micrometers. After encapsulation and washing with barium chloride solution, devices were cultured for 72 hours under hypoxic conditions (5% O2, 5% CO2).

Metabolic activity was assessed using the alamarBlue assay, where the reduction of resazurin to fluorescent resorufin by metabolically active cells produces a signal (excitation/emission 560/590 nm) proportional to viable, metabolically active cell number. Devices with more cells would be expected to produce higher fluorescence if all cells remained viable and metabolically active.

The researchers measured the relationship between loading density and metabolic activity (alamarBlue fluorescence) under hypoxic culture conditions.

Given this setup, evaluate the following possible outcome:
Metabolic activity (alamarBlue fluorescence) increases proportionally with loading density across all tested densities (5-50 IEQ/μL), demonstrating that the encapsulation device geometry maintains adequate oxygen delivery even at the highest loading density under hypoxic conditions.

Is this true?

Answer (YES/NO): NO